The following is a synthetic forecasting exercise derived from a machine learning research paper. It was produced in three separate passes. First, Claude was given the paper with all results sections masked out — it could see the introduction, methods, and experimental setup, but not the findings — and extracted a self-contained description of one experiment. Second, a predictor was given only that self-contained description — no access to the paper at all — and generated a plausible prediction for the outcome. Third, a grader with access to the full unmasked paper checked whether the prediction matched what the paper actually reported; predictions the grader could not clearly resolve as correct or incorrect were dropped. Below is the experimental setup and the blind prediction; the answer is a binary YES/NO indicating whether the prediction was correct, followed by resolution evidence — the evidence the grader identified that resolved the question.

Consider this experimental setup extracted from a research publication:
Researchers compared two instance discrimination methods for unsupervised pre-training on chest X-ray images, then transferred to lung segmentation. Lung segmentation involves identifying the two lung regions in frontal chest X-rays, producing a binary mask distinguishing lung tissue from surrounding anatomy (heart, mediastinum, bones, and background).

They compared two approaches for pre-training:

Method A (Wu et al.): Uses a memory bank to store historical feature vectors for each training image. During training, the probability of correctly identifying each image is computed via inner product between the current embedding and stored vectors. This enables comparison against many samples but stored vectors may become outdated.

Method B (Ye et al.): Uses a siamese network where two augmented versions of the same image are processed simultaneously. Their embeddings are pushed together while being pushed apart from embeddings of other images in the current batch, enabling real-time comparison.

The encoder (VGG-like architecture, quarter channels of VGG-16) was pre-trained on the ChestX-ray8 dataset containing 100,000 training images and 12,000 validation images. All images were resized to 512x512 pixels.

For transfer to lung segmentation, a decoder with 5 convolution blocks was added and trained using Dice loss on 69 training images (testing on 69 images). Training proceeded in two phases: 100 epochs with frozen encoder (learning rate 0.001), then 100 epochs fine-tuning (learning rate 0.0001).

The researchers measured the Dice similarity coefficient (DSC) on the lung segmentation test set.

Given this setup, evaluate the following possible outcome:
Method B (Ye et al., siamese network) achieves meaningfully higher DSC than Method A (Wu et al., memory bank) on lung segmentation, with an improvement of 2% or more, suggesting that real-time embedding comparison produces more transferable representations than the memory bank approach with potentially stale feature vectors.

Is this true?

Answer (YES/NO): NO